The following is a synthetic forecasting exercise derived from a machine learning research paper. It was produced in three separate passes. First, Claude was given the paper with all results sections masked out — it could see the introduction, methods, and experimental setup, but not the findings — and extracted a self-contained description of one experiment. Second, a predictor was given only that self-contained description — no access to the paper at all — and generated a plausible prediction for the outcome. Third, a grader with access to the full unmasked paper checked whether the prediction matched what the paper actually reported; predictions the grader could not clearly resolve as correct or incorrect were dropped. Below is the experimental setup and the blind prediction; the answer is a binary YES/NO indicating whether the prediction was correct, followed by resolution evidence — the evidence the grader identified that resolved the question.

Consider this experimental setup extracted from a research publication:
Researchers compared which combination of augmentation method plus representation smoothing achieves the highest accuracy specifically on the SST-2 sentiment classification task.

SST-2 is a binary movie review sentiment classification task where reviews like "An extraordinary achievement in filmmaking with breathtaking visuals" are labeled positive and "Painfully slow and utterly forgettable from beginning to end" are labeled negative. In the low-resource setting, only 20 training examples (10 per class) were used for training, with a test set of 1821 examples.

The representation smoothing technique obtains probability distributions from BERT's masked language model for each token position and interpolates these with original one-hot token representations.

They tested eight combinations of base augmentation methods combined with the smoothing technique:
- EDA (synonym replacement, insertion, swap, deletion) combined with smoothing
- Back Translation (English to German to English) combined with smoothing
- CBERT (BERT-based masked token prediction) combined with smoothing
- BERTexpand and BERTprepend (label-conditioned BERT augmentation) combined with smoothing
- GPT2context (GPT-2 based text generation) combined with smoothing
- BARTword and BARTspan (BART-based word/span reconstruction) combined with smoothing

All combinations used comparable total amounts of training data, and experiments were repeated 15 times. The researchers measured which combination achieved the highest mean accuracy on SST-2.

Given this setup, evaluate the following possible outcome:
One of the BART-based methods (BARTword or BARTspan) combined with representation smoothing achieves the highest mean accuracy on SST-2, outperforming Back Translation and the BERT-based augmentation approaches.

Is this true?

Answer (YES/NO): NO